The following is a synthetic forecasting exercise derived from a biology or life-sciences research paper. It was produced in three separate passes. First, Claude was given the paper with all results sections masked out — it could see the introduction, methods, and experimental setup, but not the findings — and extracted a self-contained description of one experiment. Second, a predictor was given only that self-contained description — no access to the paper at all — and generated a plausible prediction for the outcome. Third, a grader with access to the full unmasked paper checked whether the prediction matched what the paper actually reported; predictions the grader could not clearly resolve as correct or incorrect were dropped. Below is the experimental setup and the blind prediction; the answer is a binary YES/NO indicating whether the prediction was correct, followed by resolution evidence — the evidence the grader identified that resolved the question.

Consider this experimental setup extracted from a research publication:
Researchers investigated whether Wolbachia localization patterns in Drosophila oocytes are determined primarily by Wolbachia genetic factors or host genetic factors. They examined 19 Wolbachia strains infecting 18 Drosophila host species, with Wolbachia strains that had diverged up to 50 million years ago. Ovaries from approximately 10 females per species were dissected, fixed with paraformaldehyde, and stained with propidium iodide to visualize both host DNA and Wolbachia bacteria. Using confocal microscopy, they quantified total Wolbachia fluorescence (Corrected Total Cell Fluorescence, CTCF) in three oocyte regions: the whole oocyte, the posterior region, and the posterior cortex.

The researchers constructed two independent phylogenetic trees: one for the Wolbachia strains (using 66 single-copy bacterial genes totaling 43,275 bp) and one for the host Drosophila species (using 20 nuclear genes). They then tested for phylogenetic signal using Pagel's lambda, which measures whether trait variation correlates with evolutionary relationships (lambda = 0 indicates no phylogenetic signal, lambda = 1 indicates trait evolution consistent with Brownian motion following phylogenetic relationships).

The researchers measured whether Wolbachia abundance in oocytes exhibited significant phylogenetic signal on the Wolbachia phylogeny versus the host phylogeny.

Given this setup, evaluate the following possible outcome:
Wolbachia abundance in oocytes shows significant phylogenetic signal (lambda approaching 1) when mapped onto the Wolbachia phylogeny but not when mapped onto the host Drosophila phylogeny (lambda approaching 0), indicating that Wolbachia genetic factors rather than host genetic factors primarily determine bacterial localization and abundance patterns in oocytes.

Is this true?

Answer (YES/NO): YES